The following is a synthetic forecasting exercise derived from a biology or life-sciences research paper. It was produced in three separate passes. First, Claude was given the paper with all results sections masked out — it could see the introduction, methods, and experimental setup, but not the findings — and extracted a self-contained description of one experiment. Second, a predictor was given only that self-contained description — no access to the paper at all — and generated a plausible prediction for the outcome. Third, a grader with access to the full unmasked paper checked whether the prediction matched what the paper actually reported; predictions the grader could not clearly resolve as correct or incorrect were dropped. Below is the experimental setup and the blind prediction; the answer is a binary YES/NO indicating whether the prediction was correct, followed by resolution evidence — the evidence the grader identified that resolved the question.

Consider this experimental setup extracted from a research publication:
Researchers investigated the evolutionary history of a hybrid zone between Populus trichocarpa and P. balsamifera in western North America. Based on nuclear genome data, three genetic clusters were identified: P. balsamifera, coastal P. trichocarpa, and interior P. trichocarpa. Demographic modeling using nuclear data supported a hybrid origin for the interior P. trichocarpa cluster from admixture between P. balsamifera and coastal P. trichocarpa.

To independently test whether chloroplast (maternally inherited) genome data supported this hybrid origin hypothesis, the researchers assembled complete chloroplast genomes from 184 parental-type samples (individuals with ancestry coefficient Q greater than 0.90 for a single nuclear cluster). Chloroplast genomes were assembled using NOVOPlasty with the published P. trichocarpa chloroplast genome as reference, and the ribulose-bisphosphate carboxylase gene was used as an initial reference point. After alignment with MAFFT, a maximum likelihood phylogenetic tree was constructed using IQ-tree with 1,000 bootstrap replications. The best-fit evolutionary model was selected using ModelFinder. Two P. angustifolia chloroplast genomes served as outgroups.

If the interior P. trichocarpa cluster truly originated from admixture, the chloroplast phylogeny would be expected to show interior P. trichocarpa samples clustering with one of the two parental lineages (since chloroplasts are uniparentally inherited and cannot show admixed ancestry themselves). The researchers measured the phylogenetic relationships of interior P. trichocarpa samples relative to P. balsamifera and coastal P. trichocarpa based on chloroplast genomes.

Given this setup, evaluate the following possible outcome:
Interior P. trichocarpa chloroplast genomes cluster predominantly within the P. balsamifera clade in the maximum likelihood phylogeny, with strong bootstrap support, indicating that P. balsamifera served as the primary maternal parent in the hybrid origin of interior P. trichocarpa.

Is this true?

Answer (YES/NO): NO